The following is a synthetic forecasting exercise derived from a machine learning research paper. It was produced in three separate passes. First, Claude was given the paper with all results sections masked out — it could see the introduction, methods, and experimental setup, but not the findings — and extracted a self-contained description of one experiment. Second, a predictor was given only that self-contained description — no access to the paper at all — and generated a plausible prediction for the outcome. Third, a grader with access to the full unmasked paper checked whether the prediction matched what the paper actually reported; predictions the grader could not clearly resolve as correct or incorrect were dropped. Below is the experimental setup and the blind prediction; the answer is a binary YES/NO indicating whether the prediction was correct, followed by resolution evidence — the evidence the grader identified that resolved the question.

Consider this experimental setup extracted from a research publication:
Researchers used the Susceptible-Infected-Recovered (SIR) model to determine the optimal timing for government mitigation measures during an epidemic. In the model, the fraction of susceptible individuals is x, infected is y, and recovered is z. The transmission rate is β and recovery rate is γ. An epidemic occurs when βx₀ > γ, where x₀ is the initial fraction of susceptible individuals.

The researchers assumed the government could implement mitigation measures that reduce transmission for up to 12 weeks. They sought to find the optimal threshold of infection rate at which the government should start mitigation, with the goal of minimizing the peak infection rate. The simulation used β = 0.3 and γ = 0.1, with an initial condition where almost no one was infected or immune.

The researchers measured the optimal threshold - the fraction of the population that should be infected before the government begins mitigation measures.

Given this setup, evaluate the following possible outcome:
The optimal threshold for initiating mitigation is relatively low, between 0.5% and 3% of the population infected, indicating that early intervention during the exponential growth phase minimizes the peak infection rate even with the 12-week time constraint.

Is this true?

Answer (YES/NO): NO